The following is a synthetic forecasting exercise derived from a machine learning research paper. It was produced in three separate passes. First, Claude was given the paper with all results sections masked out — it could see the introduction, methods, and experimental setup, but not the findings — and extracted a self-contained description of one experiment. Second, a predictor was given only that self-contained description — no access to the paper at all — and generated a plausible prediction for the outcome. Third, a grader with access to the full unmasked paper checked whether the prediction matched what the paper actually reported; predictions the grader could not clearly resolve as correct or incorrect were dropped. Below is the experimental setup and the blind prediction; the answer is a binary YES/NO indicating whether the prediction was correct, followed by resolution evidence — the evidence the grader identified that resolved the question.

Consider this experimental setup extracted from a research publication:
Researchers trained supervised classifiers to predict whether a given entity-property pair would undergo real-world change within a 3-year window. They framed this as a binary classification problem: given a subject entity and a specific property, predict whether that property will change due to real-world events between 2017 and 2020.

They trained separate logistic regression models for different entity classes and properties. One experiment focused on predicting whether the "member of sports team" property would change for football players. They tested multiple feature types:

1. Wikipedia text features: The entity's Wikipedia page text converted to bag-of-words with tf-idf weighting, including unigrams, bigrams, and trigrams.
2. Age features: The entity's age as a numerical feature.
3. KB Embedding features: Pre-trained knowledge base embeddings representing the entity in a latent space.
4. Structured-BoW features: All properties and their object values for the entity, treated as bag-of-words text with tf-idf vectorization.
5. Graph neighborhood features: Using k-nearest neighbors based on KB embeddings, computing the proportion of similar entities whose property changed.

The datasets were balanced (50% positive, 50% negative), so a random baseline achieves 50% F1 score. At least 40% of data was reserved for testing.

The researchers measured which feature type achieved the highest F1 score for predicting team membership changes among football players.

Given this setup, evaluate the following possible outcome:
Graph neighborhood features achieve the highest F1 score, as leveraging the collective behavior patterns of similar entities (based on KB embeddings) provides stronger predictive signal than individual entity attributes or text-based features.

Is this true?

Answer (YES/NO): NO